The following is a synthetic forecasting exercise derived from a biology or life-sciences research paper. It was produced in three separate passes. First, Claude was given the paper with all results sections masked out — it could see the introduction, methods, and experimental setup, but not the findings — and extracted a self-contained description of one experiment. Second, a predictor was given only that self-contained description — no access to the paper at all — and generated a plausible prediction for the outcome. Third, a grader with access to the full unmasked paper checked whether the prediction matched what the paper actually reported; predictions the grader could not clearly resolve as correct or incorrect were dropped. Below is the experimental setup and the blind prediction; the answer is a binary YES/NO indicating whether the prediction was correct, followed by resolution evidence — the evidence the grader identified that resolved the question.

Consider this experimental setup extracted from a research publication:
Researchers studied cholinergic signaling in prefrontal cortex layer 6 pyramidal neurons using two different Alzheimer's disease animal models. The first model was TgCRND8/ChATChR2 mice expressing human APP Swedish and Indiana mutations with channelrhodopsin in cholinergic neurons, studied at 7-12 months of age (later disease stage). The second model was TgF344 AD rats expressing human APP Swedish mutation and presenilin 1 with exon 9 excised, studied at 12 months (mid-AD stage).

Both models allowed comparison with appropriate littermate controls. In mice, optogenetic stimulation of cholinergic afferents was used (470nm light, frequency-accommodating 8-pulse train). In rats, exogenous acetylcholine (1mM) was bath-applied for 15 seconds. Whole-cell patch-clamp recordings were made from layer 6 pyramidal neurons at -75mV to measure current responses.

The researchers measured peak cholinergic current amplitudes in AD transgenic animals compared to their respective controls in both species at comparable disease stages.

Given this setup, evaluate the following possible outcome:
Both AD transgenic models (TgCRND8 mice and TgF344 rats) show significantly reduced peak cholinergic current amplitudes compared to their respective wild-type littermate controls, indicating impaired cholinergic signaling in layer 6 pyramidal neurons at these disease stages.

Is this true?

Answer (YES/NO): NO